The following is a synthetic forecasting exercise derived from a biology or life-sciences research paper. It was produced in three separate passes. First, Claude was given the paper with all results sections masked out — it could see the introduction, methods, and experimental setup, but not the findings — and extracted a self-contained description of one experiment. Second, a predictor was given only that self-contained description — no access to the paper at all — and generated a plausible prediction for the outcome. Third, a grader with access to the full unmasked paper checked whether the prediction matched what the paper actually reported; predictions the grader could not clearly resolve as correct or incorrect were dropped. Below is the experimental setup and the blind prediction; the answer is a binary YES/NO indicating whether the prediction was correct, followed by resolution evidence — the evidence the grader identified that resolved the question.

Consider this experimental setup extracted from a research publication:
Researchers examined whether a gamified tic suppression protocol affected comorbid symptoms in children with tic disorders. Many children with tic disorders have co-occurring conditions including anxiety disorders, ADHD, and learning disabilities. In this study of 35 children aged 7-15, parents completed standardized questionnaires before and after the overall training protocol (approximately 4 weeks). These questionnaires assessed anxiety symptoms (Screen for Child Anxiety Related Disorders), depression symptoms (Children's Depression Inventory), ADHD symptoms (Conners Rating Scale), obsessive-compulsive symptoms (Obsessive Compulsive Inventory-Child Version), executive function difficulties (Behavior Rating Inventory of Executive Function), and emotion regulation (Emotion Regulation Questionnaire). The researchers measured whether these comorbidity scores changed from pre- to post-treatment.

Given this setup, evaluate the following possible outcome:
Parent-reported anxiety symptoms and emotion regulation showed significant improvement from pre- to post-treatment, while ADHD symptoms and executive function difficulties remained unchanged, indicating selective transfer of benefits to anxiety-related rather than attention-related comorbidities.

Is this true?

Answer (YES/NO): NO